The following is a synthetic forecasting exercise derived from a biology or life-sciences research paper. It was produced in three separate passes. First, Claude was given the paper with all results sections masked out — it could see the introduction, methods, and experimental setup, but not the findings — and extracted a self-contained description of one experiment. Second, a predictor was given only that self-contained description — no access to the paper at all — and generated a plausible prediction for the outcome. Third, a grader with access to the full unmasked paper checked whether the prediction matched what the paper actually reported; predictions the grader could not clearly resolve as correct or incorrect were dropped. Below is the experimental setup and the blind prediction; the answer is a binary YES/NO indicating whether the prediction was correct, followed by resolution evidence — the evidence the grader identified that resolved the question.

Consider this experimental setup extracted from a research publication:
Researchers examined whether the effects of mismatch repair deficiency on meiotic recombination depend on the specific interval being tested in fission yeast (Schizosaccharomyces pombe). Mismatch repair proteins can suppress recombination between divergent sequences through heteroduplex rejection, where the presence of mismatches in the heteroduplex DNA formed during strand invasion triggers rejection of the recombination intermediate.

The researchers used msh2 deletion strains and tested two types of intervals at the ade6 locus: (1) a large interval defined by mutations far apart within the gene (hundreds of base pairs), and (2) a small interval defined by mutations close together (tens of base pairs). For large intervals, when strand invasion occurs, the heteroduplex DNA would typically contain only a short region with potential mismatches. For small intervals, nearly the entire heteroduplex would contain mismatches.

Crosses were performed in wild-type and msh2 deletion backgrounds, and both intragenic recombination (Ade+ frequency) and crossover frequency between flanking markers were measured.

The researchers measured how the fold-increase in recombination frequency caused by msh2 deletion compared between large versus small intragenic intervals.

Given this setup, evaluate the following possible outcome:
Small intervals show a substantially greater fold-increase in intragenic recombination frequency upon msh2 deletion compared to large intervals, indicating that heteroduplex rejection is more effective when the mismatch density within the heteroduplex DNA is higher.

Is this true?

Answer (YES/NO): YES